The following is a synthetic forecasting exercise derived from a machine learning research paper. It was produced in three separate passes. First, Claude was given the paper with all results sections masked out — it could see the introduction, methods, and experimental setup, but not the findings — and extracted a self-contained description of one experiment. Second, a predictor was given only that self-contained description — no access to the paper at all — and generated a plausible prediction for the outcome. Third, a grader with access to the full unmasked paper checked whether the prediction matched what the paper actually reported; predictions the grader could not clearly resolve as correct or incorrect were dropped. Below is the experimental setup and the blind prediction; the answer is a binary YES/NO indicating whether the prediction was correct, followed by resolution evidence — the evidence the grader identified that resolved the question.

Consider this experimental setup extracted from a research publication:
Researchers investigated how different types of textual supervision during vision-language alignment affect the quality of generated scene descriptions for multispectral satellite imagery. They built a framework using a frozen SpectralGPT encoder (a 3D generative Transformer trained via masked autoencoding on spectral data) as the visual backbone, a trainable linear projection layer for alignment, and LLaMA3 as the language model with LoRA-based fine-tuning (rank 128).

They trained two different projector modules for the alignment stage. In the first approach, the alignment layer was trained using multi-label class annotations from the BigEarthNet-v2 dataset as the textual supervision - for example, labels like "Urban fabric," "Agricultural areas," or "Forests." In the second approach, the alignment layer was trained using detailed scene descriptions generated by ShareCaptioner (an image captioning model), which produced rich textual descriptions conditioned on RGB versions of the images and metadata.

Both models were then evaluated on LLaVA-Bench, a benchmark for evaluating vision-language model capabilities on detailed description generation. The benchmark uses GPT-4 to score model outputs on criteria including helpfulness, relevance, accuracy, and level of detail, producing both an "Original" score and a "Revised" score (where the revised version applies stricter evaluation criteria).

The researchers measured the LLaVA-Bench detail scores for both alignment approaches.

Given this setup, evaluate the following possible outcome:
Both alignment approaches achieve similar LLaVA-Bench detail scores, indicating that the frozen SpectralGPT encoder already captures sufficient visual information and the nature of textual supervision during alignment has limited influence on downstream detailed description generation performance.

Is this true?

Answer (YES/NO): NO